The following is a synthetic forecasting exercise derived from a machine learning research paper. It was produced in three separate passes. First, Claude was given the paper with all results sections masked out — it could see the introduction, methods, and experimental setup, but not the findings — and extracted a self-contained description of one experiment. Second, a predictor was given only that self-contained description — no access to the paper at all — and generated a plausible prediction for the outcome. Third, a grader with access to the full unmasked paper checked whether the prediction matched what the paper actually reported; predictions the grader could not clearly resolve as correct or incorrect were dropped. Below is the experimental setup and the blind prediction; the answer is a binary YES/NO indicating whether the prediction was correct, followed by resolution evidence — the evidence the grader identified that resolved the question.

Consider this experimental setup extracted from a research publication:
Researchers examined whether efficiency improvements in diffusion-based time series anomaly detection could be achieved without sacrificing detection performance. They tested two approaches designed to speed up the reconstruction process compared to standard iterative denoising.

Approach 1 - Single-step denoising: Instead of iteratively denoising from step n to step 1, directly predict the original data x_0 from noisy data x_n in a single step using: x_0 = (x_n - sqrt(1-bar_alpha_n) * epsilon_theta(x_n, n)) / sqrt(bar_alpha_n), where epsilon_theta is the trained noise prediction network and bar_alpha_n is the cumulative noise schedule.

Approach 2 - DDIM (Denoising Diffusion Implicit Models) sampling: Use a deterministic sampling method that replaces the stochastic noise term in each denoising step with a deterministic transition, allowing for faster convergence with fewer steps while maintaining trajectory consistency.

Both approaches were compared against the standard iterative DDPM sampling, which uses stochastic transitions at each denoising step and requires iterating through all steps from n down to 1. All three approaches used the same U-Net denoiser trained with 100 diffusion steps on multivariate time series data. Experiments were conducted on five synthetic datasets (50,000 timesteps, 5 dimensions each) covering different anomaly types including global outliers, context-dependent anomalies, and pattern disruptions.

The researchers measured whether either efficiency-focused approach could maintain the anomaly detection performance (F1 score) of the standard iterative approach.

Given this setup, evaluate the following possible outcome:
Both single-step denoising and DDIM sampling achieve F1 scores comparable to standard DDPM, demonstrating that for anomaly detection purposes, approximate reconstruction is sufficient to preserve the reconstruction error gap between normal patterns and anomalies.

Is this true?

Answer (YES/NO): NO